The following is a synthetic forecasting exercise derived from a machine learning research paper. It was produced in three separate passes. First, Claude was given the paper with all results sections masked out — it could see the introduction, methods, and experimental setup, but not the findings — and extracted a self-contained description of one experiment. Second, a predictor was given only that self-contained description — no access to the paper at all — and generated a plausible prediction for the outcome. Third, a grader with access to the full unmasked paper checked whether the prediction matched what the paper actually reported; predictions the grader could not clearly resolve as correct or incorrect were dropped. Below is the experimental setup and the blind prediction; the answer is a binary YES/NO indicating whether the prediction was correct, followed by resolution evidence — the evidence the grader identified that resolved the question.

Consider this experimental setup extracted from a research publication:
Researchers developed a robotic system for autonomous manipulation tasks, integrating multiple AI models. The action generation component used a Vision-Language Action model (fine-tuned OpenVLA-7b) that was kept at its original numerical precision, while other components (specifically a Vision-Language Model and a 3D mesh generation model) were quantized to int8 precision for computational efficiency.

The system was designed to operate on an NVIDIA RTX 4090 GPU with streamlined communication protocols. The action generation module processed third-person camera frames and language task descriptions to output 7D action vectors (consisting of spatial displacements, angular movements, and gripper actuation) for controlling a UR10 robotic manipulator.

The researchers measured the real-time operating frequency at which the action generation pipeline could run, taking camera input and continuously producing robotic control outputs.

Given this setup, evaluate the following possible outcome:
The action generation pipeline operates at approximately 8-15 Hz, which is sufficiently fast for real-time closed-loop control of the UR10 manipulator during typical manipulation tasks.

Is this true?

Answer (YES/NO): NO